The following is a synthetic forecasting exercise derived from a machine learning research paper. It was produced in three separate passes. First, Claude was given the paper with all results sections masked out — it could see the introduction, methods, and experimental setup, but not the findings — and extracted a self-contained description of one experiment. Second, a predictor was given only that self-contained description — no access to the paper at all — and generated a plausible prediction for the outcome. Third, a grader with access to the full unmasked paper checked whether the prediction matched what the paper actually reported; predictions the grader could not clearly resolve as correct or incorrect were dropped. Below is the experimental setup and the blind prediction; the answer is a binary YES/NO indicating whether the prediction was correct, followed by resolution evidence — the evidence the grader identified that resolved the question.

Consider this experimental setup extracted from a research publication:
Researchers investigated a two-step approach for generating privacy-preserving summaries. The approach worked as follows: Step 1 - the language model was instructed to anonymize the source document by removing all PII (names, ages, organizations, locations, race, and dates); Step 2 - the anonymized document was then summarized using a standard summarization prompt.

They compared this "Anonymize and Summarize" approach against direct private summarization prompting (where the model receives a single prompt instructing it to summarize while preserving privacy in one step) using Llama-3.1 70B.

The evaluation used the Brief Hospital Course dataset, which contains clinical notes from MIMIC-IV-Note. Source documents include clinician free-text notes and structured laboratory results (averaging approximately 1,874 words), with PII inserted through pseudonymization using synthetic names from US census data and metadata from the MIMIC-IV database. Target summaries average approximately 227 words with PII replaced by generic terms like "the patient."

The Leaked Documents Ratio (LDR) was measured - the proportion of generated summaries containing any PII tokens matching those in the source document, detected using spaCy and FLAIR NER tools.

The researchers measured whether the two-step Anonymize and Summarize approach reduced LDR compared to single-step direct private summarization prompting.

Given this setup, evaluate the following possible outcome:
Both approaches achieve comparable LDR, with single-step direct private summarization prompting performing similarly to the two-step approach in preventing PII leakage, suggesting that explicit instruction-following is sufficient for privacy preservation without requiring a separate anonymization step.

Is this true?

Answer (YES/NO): NO